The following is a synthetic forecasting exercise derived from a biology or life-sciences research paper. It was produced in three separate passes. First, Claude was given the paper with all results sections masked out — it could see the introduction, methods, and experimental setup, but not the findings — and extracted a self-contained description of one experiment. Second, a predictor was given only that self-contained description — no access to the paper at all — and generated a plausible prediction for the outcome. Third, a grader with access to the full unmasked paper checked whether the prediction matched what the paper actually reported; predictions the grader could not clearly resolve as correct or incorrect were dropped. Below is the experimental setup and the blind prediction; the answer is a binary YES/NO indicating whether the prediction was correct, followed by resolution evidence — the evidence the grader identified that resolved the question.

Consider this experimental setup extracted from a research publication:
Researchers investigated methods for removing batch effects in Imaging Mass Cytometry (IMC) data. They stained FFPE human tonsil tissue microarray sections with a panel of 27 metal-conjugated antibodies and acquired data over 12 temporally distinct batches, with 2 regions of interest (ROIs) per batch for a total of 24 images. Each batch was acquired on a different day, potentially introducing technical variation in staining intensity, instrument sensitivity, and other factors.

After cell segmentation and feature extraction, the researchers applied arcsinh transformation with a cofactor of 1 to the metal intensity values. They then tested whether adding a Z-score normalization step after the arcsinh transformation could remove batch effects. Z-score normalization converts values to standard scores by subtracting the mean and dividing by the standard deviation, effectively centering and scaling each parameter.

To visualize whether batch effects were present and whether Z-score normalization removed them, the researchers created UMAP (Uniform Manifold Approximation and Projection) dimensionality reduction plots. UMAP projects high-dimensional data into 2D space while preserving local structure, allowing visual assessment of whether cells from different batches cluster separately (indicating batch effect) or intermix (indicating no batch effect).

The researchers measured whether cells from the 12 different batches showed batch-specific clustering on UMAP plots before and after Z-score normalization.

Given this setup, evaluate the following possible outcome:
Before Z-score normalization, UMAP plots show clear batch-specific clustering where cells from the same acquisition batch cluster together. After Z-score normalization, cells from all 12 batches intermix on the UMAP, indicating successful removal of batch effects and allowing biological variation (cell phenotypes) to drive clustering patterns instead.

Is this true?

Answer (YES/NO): YES